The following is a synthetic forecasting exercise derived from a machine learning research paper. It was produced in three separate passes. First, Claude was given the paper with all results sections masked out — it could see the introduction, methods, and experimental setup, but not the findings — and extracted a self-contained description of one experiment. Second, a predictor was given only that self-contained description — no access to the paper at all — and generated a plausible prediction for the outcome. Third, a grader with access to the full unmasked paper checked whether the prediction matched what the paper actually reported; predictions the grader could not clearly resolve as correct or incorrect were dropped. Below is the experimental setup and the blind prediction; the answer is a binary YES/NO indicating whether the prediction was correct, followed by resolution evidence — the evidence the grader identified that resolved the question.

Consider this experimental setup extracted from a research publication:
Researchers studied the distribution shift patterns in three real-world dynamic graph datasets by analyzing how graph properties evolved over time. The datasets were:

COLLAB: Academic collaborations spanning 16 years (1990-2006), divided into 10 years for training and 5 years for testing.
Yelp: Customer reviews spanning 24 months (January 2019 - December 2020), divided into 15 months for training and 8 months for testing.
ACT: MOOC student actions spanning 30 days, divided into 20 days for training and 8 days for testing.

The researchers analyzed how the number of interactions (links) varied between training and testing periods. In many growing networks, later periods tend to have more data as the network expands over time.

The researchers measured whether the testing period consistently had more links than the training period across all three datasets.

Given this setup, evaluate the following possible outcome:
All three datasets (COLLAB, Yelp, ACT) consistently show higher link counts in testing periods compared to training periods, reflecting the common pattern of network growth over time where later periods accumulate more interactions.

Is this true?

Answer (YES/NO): NO